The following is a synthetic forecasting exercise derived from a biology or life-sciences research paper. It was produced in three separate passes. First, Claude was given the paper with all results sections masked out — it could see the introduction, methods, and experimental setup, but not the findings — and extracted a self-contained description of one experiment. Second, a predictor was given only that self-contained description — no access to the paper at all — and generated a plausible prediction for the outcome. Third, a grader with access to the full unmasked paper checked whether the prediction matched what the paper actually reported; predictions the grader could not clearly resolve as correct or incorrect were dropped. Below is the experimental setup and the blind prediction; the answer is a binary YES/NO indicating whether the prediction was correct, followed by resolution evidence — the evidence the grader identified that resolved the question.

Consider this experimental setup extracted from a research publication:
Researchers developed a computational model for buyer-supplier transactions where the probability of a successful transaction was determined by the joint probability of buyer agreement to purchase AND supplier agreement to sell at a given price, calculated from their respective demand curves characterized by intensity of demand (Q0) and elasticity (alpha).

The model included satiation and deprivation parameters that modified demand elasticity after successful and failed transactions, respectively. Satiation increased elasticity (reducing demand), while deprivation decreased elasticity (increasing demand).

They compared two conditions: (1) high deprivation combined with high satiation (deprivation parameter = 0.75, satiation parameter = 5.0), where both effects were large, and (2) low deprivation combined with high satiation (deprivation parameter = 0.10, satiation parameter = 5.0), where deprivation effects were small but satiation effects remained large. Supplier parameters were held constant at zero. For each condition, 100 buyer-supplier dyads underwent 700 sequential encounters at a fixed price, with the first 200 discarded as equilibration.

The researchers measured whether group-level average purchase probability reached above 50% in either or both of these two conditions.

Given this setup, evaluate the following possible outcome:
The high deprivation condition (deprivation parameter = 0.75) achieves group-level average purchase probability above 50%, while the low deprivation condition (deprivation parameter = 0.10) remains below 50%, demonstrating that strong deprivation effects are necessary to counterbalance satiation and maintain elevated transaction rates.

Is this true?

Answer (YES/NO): YES